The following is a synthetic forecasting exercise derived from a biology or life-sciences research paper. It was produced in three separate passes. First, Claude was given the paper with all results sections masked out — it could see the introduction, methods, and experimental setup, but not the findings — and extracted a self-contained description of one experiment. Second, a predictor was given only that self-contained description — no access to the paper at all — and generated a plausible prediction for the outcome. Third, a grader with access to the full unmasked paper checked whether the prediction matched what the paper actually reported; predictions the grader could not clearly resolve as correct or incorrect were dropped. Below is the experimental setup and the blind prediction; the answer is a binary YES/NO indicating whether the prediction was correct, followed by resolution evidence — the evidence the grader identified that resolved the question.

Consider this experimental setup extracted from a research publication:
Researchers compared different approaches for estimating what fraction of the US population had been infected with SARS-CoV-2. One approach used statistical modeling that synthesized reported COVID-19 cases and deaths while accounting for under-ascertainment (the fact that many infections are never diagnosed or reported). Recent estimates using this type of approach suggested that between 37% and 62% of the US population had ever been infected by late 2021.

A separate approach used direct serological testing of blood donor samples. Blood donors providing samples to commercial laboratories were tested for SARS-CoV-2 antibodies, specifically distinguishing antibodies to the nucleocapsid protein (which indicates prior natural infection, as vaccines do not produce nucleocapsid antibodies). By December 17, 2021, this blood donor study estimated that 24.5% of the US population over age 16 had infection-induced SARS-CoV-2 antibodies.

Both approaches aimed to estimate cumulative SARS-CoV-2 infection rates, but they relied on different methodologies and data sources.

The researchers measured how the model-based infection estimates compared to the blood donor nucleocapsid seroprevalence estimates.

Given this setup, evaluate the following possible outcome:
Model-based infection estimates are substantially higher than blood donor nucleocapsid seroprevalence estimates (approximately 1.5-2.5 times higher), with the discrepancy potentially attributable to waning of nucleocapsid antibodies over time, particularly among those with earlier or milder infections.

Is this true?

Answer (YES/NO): NO